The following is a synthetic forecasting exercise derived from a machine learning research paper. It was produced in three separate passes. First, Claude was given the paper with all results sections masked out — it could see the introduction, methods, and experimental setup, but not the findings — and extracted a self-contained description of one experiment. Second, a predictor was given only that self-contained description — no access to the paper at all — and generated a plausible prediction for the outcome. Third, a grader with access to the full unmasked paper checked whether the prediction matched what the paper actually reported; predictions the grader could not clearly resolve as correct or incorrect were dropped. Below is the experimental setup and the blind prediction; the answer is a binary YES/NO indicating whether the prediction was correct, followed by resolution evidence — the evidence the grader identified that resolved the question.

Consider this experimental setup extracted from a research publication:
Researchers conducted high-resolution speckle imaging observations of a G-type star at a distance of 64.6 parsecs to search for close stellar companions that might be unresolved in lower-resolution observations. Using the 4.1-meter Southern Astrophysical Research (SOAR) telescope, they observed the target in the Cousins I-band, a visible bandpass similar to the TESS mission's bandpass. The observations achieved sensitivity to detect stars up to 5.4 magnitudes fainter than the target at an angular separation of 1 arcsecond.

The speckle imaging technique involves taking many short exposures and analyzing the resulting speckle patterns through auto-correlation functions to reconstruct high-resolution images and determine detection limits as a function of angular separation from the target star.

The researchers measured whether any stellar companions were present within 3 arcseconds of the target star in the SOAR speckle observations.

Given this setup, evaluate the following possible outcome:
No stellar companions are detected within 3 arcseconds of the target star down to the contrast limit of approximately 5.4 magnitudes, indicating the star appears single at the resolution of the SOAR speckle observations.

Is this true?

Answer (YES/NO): YES